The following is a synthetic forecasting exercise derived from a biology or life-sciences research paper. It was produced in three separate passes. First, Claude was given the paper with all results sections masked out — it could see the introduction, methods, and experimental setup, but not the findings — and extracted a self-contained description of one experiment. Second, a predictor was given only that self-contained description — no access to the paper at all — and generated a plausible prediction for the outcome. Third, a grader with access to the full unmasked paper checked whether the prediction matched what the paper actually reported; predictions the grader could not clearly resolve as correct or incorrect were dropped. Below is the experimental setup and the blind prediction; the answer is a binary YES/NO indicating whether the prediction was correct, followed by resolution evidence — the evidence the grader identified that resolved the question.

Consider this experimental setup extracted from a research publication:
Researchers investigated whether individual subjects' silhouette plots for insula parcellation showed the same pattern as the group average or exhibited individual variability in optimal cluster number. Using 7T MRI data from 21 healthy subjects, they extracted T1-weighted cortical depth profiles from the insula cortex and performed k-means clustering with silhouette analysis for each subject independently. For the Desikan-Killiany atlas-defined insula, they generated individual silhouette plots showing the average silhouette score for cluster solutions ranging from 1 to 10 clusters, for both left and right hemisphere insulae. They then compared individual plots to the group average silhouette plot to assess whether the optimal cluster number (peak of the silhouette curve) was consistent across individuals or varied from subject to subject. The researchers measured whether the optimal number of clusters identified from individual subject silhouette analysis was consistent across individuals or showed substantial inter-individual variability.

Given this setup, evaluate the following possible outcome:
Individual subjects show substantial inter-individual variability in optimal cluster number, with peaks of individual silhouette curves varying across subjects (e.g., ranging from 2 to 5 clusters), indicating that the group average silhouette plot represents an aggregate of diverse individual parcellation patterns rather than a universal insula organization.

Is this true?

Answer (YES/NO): NO